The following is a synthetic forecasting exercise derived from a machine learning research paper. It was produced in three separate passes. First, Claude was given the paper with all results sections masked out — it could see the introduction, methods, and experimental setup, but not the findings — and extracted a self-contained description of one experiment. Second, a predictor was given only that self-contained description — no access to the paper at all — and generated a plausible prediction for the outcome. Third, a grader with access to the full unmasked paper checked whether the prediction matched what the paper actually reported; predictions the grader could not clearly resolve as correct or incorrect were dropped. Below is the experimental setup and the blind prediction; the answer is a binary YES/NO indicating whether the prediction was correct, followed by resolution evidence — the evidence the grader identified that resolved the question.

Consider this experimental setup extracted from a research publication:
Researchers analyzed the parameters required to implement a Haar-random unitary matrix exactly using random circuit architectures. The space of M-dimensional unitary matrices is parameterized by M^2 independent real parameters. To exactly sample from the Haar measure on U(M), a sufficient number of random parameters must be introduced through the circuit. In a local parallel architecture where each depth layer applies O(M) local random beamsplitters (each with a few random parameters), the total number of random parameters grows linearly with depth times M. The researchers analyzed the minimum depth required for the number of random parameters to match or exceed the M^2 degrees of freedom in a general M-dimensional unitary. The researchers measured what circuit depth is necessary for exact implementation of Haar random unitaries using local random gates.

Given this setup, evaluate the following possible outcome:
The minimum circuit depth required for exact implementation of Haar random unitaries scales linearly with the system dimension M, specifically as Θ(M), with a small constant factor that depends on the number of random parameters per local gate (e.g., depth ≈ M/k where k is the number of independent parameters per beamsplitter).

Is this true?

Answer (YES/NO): YES